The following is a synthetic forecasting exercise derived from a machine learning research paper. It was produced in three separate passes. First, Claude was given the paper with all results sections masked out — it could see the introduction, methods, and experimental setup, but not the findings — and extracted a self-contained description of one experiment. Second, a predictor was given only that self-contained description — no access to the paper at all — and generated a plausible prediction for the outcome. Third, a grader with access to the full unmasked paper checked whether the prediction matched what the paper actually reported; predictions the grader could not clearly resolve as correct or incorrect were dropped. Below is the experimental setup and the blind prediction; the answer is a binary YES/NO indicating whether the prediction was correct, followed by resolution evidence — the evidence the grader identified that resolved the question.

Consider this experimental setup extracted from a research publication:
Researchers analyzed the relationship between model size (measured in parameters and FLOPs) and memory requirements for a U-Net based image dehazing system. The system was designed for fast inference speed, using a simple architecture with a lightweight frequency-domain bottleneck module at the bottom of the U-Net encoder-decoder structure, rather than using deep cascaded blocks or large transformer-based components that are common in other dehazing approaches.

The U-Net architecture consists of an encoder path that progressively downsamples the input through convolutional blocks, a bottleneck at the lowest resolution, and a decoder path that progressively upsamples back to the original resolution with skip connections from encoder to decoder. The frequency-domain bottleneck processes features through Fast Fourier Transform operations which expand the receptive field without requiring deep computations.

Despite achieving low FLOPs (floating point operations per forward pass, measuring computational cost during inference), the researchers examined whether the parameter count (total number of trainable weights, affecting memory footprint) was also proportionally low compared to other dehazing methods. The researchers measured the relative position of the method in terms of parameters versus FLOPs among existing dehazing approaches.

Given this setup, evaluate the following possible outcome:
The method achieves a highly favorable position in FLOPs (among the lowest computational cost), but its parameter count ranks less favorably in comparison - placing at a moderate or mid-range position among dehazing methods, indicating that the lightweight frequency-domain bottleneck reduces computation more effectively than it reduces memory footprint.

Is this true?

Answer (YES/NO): NO